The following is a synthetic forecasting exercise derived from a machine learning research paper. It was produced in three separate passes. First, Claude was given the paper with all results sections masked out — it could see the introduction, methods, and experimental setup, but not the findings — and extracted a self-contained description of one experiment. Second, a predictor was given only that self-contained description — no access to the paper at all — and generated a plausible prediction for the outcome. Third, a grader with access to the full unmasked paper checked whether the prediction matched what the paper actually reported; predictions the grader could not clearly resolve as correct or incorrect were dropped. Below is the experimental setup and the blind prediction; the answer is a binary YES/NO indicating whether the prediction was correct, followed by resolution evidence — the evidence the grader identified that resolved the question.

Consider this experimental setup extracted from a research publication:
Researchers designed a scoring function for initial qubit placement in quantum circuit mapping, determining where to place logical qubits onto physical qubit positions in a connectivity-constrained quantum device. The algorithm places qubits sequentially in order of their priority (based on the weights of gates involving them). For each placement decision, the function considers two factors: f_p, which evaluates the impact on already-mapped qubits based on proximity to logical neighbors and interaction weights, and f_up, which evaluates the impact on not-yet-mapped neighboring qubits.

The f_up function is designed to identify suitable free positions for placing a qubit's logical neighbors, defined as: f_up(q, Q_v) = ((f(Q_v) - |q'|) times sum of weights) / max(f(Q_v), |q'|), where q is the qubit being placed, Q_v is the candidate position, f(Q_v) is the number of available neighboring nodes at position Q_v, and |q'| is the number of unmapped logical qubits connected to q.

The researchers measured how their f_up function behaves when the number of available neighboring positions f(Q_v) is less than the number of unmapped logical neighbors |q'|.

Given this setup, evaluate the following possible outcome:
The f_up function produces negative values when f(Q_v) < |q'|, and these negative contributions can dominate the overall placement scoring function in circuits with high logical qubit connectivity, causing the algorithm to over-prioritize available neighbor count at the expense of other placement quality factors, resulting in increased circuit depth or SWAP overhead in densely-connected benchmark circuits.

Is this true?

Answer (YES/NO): NO